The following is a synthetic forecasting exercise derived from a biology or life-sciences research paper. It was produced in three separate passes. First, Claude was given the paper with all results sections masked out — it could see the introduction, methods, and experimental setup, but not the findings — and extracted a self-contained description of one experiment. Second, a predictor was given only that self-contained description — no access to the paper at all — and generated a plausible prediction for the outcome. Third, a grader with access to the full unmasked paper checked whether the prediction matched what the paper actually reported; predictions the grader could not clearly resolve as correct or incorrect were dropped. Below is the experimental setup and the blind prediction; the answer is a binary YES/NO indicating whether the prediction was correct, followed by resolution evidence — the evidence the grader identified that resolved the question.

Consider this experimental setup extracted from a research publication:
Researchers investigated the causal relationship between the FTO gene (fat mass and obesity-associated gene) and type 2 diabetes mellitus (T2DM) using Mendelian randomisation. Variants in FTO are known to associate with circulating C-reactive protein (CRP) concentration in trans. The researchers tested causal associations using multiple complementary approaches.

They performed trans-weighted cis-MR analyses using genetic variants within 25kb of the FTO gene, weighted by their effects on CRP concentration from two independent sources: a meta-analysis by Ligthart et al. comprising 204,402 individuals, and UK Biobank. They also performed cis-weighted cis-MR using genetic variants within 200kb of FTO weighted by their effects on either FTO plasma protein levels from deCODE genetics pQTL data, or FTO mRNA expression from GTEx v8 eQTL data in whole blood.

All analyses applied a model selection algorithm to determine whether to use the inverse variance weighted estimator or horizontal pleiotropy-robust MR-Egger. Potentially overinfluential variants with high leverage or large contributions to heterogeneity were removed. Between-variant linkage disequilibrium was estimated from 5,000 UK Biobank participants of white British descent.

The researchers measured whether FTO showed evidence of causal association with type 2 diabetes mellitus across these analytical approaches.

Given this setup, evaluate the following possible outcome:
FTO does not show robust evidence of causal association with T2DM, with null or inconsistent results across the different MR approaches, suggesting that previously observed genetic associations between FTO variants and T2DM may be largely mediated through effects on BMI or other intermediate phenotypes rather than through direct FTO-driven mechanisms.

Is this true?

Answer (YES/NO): NO